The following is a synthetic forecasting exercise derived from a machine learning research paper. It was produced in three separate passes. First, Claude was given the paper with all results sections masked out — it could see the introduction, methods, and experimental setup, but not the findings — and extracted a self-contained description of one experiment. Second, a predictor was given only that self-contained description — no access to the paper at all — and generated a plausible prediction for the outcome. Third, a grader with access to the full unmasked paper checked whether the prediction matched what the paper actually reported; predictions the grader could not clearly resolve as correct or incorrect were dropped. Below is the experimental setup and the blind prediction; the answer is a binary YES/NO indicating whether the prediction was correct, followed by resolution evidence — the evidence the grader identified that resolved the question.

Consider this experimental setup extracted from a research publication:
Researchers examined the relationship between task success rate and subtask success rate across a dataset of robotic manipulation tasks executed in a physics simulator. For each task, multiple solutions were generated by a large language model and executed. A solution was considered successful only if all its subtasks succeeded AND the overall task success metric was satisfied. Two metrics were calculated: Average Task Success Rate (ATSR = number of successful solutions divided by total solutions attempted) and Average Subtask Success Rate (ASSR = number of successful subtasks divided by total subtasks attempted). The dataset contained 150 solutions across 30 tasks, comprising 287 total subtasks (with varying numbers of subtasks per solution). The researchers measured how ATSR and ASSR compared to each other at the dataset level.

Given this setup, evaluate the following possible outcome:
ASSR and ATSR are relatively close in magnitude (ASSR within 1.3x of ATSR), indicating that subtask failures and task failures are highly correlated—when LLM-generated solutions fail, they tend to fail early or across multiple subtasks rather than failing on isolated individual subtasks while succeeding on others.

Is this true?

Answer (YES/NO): YES